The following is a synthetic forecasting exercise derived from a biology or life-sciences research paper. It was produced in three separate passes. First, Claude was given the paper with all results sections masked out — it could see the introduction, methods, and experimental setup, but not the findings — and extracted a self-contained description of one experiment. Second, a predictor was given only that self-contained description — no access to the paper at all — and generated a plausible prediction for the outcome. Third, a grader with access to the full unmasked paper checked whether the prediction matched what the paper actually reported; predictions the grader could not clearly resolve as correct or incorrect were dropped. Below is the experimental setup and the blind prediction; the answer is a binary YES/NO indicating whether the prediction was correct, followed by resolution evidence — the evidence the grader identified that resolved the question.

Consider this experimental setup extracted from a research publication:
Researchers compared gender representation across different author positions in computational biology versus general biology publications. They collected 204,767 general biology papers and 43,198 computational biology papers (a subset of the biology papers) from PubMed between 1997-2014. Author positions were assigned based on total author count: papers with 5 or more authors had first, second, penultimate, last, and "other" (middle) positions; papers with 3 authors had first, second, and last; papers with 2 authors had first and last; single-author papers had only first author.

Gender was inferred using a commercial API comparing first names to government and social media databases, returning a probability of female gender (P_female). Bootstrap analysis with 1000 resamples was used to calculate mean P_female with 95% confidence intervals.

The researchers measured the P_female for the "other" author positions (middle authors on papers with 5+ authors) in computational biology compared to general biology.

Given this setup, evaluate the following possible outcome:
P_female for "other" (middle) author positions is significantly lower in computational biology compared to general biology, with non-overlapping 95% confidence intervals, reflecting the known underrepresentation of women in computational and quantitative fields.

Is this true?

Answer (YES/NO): YES